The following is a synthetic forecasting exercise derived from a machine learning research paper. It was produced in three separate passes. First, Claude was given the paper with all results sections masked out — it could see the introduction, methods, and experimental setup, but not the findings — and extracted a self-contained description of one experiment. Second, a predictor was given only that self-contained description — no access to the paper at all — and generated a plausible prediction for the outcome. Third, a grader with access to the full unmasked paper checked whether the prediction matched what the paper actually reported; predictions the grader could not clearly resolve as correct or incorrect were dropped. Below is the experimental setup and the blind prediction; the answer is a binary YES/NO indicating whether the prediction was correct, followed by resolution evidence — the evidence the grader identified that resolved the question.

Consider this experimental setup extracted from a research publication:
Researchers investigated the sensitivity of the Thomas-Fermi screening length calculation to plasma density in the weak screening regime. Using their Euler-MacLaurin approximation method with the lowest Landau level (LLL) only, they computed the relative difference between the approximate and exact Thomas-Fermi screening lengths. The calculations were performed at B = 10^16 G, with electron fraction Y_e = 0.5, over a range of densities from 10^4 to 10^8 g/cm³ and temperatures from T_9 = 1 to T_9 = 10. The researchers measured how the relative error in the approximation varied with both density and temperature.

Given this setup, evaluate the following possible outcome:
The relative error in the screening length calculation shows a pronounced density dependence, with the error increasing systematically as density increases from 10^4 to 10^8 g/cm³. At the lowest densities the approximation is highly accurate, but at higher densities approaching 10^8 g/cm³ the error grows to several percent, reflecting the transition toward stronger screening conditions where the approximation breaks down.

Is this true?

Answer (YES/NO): NO